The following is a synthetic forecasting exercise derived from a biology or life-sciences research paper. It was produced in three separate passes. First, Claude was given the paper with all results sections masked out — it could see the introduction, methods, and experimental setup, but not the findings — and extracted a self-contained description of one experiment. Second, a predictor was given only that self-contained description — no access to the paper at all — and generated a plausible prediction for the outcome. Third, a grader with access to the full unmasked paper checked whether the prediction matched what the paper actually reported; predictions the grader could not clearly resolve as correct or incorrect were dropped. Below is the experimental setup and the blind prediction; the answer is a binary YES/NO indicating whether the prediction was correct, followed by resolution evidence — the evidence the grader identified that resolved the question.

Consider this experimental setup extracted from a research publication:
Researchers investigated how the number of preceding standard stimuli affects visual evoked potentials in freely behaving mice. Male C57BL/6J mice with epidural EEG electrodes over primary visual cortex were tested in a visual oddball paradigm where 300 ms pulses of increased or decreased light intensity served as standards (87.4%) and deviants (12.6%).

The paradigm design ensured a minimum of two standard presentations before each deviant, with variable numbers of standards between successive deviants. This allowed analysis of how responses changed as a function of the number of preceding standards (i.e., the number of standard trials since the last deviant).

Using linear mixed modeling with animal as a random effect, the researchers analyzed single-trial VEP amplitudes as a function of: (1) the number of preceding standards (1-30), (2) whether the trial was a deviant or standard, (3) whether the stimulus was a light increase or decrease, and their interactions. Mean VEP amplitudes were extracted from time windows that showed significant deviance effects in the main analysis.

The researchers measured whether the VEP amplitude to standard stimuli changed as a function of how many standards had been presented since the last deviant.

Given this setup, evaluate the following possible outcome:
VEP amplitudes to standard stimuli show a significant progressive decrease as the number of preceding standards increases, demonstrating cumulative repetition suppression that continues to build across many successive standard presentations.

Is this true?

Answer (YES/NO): NO